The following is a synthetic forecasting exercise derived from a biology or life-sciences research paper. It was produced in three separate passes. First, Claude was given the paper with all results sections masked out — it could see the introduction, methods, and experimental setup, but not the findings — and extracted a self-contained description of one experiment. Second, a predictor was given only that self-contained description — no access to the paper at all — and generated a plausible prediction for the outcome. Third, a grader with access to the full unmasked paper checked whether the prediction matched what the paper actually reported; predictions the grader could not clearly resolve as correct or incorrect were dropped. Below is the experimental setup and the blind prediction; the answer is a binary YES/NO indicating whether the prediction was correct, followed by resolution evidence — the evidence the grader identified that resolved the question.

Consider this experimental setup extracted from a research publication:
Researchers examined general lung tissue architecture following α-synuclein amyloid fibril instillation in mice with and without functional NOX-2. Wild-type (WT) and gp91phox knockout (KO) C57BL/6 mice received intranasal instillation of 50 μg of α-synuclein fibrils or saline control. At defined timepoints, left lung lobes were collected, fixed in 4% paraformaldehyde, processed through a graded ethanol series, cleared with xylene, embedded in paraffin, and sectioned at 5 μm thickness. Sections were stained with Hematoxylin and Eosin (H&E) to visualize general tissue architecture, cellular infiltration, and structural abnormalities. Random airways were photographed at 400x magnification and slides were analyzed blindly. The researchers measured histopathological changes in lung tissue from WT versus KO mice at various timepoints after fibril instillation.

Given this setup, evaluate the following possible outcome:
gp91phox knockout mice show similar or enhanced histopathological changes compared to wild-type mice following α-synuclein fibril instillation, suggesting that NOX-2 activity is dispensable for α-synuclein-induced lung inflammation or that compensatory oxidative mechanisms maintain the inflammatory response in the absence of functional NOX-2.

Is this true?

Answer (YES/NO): YES